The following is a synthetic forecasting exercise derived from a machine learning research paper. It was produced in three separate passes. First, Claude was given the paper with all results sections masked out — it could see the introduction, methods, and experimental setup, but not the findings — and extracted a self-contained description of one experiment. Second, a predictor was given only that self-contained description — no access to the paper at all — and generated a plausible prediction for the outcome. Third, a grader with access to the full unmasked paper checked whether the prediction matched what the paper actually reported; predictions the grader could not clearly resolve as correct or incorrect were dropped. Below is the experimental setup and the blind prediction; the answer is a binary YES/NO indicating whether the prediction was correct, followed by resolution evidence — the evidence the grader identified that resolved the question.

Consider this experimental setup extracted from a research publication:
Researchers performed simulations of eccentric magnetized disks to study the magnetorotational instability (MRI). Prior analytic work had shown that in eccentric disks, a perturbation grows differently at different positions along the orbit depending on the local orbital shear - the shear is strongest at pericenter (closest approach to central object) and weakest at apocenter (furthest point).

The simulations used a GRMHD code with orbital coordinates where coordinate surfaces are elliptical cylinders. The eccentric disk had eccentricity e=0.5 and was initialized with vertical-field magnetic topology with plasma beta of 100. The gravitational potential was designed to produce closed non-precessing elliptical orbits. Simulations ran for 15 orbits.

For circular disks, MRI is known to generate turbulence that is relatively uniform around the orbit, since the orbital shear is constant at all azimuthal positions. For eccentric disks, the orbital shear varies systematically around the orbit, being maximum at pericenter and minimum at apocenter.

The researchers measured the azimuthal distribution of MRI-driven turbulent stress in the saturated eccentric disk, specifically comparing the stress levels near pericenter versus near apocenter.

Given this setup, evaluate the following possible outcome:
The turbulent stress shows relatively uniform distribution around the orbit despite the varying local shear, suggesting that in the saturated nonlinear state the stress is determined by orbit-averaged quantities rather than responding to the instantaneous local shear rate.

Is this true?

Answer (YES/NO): NO